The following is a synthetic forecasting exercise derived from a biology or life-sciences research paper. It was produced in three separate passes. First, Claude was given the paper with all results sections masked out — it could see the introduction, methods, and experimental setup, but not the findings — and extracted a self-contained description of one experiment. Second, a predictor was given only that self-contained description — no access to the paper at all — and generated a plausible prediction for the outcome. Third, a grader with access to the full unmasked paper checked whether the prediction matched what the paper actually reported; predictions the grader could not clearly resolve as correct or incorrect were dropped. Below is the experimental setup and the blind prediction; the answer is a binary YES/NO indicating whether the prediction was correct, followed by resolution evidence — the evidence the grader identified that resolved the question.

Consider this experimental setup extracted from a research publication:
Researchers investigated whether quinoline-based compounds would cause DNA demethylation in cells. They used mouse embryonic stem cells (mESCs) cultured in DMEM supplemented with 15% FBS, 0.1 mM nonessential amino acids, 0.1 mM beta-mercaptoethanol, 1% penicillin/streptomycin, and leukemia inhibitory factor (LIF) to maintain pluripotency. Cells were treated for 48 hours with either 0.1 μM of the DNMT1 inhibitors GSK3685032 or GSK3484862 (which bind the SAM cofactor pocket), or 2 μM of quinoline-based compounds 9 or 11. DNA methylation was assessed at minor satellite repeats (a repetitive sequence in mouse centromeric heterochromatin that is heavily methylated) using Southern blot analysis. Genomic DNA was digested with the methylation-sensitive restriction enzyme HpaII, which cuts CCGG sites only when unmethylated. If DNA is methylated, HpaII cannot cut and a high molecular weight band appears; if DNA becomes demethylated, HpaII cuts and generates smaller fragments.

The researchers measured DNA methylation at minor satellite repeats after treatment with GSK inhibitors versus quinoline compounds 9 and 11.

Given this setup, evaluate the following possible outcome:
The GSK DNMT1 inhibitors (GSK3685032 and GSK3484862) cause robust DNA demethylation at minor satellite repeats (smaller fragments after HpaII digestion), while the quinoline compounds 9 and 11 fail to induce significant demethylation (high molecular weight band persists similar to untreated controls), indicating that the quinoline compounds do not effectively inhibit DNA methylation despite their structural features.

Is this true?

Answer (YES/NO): YES